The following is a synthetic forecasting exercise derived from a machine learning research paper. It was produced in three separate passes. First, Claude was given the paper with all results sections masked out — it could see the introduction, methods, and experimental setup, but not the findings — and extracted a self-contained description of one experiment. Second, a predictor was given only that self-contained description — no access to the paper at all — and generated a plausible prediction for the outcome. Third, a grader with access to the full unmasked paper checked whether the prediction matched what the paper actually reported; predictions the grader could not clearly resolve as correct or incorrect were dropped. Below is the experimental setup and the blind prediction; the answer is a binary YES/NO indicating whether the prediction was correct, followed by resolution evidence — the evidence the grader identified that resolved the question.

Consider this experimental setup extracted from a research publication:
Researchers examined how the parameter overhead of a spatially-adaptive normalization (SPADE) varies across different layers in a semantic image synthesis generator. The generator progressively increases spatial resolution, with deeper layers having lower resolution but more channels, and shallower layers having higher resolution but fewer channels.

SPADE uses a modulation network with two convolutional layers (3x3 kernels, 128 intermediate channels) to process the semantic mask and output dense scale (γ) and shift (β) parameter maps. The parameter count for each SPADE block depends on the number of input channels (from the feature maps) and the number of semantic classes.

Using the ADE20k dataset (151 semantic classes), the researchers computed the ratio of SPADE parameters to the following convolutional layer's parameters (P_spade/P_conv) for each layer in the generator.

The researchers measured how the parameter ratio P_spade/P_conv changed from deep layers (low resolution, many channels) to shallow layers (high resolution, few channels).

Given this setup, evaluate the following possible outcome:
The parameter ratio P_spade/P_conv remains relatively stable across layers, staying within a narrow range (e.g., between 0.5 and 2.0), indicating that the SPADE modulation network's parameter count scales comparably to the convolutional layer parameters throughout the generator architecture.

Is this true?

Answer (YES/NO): NO